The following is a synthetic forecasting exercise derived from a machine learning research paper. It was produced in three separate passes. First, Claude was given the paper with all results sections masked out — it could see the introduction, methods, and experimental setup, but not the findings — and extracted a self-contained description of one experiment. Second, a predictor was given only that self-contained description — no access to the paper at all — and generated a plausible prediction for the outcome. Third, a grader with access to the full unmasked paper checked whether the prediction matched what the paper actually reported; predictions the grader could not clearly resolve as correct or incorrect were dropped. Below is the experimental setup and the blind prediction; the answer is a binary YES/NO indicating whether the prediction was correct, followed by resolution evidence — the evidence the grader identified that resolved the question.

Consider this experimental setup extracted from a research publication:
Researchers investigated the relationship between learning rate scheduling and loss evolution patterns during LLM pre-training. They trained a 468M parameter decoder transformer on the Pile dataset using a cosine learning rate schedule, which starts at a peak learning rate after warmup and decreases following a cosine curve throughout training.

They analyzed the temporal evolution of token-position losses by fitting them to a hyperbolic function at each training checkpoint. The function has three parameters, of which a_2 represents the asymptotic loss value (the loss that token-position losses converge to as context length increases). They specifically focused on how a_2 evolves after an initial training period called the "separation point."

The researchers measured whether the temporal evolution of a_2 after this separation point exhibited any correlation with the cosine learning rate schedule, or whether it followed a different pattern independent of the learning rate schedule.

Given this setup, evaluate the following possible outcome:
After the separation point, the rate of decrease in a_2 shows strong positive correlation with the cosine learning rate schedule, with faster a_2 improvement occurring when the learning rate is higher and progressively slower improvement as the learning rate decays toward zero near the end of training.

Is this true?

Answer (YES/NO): NO